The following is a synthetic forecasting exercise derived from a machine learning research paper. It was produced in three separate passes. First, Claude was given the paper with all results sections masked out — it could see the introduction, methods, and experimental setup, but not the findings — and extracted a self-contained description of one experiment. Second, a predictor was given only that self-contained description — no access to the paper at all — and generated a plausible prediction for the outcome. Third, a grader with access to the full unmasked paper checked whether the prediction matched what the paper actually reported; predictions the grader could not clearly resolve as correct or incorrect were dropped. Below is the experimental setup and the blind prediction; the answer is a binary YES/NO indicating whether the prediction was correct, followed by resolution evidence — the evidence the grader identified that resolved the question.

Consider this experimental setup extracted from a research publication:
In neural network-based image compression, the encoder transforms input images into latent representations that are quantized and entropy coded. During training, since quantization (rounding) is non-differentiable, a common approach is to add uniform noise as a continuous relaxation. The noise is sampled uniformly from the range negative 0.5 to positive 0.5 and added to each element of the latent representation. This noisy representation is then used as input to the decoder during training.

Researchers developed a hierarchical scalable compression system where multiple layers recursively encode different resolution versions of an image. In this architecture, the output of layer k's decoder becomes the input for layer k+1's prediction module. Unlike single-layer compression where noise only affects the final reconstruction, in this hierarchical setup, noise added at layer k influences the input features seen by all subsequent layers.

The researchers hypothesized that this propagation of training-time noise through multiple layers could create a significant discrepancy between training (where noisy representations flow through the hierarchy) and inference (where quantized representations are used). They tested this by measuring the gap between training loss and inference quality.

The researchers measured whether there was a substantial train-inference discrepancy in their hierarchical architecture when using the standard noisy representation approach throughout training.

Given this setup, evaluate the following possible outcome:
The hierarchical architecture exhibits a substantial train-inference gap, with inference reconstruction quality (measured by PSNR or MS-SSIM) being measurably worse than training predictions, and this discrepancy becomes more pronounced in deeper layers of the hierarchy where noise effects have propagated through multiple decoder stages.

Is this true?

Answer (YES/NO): NO